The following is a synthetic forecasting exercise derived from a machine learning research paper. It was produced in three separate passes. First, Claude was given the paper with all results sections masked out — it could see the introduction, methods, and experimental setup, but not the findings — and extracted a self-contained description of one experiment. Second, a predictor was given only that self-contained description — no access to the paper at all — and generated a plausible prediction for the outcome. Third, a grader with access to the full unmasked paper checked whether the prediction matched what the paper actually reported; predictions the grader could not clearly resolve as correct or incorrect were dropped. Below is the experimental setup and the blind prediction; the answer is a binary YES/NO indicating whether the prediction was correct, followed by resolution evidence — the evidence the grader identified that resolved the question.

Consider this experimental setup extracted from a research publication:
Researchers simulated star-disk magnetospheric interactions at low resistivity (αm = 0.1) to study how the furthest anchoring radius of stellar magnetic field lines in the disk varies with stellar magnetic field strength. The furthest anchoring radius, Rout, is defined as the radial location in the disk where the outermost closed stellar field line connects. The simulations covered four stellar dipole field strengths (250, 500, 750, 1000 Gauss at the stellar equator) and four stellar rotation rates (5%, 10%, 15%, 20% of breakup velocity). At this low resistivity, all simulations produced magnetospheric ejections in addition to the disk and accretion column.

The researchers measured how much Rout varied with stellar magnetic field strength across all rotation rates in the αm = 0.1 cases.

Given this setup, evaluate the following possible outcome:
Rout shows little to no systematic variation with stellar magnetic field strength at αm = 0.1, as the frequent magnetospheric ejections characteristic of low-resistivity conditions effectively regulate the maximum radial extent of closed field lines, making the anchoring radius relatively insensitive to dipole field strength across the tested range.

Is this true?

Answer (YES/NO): YES